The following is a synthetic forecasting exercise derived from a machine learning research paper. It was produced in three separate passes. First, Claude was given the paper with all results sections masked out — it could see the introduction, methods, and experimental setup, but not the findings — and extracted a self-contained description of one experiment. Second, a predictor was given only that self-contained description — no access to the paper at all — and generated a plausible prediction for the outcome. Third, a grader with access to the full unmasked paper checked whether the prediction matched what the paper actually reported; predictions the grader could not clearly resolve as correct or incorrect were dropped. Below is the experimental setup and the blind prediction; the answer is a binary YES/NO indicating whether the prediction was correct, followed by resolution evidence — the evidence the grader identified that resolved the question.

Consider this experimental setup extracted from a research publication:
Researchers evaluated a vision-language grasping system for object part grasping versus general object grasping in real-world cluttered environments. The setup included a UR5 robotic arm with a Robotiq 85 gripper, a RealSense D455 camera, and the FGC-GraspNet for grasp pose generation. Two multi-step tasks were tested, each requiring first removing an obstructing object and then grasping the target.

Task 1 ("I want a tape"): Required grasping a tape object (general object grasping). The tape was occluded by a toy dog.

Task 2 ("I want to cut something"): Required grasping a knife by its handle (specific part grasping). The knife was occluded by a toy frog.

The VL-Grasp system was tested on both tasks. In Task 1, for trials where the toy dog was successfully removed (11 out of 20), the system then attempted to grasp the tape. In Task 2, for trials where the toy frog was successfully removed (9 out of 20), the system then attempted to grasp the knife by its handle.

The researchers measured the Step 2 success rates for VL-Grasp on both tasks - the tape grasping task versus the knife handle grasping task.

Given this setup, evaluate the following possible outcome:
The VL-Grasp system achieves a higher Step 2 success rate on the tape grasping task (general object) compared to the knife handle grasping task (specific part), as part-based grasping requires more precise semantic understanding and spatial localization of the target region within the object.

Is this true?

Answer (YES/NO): NO